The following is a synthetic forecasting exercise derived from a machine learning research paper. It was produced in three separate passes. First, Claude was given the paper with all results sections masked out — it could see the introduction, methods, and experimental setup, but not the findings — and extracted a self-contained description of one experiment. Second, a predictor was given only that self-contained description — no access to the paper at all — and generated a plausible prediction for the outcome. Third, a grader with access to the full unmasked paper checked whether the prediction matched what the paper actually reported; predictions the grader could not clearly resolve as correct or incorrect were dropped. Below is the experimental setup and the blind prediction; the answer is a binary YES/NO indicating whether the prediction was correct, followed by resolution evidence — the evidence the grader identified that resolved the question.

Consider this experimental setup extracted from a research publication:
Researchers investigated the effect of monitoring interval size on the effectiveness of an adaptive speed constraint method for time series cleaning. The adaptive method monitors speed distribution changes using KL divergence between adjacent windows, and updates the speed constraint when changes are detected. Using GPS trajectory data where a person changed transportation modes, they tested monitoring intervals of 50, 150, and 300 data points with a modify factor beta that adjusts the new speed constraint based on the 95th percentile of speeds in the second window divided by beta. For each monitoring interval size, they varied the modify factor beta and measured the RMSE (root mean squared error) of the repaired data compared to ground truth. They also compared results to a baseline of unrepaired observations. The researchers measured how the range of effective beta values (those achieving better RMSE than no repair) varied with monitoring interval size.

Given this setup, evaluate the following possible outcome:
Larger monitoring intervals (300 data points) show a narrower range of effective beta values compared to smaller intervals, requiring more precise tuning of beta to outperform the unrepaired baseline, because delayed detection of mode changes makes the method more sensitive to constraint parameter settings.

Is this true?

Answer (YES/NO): NO